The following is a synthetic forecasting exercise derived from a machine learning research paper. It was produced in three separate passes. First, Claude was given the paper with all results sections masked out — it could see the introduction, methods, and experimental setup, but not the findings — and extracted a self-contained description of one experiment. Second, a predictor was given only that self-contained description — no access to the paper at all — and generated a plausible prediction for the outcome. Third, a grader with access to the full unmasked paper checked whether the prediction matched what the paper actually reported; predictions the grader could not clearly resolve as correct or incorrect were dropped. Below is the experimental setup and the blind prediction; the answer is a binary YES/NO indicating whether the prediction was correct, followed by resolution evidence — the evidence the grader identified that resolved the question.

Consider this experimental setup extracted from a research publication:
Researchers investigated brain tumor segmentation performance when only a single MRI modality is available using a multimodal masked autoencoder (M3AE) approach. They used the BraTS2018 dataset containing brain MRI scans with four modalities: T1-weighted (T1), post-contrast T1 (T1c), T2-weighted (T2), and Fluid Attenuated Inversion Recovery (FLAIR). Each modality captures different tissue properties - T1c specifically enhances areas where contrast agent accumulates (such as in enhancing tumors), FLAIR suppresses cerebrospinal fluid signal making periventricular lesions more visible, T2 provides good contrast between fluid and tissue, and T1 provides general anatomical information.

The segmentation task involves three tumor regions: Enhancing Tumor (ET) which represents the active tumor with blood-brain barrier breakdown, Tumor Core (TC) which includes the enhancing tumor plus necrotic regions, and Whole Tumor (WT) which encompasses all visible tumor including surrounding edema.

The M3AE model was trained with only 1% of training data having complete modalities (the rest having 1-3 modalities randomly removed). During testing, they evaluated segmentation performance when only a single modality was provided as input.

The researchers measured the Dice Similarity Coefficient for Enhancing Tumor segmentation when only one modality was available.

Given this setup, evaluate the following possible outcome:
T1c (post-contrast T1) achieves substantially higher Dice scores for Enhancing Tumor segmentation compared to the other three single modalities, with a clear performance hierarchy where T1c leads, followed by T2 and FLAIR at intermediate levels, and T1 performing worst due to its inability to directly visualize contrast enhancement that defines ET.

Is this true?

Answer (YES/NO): NO